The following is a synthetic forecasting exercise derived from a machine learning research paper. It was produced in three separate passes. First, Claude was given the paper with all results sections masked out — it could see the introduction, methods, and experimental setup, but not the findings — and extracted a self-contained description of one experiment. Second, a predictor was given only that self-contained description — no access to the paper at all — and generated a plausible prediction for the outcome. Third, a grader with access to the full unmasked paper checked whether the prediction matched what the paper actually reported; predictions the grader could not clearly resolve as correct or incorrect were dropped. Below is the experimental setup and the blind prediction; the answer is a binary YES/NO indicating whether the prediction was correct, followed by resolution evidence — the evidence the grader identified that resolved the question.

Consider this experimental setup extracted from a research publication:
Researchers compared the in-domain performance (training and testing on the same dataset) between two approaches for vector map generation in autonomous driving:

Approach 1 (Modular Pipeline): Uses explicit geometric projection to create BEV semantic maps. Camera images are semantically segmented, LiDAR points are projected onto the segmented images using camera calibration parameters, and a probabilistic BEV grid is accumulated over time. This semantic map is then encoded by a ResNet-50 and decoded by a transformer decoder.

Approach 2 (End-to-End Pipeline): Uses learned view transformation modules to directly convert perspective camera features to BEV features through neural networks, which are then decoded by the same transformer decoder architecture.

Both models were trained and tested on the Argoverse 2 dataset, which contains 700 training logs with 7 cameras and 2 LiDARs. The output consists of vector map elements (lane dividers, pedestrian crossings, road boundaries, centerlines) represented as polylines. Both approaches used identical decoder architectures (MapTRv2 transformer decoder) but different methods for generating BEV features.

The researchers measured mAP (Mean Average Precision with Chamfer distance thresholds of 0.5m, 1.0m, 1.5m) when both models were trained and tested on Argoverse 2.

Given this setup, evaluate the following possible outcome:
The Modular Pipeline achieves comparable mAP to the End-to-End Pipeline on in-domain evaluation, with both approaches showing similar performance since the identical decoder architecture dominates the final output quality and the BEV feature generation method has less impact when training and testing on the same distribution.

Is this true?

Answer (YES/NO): NO